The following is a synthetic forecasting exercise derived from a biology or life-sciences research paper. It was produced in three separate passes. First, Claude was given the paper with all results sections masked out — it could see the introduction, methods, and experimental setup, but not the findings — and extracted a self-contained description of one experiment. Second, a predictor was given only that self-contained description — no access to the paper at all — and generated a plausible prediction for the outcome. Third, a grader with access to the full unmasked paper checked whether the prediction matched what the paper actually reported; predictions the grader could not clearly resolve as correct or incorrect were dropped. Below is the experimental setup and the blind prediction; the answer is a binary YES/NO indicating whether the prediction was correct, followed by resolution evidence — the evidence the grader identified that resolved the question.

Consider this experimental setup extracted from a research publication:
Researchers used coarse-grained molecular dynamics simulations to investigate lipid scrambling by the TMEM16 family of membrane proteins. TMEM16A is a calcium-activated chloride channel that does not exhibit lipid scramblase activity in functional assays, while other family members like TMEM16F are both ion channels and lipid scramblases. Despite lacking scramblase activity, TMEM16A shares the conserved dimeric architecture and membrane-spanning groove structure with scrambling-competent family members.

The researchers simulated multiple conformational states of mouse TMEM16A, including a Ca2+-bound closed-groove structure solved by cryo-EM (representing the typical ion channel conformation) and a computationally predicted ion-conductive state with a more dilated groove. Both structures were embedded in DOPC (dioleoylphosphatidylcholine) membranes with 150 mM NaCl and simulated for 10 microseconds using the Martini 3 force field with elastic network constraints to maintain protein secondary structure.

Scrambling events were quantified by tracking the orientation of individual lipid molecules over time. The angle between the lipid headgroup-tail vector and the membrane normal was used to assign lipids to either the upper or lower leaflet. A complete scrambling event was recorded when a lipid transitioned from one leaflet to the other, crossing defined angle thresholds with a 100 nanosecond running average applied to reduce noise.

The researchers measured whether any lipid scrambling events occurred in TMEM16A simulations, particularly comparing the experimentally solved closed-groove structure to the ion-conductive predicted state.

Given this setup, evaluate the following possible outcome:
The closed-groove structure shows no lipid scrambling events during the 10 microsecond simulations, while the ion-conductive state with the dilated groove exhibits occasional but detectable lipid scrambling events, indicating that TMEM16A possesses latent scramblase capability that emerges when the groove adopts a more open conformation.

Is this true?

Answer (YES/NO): YES